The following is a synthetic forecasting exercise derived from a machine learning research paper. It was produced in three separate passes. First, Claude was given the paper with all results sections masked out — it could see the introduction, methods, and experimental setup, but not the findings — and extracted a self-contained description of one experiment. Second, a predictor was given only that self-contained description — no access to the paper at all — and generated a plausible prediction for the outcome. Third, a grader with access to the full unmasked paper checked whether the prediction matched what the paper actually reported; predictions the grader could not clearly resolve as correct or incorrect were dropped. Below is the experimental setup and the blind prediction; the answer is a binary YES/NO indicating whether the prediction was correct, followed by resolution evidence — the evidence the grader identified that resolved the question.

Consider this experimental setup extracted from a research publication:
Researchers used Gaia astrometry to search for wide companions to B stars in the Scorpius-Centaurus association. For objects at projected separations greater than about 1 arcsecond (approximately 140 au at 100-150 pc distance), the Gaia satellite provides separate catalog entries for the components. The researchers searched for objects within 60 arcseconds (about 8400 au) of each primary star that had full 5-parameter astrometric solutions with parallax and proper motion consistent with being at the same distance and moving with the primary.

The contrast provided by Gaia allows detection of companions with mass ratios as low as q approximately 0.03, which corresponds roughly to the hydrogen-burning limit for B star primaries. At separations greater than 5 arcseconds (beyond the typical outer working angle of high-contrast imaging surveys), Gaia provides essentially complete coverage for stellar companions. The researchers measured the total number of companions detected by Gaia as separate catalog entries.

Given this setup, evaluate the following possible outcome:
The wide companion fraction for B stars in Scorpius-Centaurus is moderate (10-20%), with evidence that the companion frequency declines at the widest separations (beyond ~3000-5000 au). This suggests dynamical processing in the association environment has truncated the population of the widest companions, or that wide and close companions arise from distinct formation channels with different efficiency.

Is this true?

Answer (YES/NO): NO